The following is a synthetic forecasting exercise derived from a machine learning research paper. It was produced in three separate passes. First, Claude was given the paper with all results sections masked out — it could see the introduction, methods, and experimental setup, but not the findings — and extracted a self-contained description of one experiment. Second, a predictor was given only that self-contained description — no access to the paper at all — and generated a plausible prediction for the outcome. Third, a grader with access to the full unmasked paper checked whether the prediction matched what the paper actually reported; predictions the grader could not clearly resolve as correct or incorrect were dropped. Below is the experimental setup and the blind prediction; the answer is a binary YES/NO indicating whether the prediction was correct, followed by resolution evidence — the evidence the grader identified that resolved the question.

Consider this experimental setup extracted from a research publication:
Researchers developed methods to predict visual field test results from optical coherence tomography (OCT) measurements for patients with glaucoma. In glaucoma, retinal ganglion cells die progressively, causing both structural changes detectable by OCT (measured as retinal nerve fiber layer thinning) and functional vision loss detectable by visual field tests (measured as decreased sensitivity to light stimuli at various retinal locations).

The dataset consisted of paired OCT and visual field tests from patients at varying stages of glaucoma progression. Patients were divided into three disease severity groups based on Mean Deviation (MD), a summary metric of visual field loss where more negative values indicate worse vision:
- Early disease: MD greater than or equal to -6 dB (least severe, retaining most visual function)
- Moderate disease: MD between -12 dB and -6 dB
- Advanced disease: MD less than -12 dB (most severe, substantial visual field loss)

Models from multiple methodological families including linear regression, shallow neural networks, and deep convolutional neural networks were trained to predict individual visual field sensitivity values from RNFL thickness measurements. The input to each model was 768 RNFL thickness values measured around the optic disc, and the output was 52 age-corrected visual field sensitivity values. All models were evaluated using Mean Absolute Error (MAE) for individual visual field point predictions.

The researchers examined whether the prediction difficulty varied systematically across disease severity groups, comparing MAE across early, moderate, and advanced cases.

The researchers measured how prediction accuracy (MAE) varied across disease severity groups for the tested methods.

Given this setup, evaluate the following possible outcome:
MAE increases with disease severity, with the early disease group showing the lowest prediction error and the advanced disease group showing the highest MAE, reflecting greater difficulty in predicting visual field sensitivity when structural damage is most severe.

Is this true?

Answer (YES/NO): YES